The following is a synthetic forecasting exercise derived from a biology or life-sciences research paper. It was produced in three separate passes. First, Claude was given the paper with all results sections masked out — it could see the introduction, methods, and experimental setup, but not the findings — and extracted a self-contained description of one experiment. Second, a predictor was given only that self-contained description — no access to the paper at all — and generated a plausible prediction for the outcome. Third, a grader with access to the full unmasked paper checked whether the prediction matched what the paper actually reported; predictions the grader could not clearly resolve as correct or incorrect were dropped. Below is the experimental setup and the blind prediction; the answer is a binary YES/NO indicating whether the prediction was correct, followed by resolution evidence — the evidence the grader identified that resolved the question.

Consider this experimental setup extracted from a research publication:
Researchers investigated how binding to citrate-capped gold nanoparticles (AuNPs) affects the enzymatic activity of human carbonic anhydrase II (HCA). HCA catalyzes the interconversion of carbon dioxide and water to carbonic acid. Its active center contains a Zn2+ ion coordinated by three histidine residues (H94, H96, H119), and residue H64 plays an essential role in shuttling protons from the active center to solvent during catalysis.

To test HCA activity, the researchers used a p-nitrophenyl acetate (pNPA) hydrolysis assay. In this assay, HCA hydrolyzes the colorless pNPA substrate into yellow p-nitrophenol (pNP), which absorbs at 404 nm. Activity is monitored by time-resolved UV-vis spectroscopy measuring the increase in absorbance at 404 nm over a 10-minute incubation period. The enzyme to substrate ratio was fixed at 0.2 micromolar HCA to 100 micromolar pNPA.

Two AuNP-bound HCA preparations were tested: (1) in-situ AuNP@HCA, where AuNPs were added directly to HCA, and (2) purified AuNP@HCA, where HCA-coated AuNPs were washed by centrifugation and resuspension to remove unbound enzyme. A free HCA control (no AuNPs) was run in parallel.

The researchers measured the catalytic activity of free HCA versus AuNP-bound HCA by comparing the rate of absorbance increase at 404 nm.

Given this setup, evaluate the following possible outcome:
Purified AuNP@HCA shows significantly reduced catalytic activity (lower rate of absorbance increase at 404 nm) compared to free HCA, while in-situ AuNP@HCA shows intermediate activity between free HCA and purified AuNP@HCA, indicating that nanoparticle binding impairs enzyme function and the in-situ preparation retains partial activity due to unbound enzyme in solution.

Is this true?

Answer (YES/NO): NO